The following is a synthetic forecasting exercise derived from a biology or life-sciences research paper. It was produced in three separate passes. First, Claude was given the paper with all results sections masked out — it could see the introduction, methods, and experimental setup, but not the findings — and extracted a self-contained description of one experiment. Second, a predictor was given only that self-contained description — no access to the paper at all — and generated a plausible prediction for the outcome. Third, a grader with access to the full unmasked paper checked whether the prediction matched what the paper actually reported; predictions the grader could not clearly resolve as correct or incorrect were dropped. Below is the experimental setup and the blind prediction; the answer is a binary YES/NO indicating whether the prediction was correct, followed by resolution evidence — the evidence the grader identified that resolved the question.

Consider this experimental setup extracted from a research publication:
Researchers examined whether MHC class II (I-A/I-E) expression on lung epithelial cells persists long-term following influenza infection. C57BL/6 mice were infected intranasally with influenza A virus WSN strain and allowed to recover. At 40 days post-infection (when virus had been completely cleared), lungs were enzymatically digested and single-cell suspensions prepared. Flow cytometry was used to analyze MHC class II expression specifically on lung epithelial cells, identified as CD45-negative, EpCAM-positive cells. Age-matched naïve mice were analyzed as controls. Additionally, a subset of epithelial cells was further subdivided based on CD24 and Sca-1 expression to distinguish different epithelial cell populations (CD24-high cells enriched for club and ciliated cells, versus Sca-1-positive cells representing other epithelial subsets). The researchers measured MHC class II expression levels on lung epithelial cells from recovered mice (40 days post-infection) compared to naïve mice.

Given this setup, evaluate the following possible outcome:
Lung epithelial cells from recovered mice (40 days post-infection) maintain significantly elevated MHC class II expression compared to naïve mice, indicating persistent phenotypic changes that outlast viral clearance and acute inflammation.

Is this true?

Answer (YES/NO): YES